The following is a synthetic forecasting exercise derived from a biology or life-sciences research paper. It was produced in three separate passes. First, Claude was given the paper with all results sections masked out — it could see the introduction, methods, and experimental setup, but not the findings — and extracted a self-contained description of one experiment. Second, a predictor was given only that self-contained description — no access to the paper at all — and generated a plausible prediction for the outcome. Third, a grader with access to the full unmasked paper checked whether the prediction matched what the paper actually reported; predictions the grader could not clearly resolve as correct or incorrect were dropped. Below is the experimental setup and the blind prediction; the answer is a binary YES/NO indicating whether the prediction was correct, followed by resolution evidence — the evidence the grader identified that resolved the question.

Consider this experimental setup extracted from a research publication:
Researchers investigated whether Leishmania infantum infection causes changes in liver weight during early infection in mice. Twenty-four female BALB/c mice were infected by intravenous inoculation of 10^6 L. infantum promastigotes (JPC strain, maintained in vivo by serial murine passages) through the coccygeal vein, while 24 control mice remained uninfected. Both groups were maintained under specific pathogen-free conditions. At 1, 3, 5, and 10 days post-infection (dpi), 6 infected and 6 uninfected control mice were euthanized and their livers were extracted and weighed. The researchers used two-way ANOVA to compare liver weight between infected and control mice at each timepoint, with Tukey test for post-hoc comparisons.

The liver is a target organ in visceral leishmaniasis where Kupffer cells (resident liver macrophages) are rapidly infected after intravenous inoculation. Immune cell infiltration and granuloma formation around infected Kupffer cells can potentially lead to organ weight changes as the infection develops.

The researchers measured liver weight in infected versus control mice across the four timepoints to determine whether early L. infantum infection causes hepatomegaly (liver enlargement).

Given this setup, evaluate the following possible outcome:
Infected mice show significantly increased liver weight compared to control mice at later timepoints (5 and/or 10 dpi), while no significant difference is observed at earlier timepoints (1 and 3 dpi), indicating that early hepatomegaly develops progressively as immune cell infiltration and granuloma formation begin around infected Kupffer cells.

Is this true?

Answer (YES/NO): YES